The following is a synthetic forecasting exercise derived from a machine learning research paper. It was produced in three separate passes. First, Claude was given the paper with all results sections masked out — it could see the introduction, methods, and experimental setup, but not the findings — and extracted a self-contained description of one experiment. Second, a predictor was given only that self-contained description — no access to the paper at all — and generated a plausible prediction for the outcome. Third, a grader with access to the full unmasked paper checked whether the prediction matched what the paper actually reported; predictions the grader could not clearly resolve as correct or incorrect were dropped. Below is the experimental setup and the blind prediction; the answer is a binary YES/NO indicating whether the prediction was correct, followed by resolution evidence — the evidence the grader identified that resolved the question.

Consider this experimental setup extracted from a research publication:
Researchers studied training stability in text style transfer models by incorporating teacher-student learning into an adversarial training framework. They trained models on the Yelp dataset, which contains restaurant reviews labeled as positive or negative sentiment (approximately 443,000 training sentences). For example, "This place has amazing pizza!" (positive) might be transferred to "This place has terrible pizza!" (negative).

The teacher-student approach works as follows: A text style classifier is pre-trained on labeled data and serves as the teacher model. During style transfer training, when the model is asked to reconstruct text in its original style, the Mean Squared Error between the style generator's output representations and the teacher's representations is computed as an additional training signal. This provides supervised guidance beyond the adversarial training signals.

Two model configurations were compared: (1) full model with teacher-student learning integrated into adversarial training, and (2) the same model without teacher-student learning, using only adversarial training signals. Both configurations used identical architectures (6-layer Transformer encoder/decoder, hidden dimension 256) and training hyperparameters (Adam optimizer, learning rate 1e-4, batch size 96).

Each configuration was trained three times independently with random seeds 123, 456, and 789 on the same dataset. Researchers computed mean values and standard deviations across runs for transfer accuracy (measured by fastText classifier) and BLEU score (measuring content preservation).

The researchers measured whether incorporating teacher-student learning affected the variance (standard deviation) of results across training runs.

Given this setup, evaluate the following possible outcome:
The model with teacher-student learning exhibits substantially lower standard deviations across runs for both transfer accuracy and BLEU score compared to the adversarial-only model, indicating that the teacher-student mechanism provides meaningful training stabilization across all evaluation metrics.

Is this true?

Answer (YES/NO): YES